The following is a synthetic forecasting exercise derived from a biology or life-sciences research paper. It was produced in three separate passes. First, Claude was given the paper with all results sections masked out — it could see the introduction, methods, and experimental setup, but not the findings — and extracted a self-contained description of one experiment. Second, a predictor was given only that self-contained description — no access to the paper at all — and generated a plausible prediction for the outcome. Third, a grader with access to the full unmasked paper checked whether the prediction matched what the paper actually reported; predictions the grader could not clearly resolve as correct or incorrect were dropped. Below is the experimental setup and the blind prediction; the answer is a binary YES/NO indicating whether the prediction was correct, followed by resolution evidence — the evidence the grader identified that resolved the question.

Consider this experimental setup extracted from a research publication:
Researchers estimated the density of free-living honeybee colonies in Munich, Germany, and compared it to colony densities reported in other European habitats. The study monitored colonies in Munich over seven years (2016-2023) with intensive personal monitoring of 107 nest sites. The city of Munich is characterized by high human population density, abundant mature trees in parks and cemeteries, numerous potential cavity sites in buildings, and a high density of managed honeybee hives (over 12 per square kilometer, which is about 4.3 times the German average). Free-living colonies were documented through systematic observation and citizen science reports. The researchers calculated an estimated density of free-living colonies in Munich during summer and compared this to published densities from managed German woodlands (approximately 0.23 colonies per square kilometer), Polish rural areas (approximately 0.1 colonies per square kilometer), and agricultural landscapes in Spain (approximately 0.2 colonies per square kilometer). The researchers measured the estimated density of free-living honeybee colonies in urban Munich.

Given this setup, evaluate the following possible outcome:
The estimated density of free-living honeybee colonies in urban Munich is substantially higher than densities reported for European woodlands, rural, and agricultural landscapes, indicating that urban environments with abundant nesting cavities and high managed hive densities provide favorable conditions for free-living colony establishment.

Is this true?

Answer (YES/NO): YES